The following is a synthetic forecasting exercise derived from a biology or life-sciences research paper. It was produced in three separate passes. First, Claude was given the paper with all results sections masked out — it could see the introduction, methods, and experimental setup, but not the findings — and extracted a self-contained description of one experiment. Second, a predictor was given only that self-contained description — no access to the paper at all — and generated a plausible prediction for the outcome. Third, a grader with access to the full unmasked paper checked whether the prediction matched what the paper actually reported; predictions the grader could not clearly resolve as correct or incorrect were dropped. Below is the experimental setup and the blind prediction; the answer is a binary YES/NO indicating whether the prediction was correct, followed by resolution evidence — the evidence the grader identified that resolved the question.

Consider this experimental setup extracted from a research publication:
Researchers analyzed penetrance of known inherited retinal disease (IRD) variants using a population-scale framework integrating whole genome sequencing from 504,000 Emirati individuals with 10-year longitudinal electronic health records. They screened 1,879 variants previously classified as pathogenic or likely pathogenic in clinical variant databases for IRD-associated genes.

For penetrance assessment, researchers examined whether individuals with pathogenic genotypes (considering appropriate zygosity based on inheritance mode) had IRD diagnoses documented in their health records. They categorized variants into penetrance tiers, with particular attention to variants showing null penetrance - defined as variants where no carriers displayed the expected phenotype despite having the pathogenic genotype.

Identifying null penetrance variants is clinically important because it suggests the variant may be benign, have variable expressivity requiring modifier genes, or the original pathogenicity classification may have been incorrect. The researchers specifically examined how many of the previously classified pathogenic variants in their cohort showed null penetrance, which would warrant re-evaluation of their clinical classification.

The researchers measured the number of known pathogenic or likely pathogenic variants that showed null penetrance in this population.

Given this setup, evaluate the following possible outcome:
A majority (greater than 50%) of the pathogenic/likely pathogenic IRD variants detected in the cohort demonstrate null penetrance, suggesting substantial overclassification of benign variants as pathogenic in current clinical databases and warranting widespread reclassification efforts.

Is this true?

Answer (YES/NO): NO